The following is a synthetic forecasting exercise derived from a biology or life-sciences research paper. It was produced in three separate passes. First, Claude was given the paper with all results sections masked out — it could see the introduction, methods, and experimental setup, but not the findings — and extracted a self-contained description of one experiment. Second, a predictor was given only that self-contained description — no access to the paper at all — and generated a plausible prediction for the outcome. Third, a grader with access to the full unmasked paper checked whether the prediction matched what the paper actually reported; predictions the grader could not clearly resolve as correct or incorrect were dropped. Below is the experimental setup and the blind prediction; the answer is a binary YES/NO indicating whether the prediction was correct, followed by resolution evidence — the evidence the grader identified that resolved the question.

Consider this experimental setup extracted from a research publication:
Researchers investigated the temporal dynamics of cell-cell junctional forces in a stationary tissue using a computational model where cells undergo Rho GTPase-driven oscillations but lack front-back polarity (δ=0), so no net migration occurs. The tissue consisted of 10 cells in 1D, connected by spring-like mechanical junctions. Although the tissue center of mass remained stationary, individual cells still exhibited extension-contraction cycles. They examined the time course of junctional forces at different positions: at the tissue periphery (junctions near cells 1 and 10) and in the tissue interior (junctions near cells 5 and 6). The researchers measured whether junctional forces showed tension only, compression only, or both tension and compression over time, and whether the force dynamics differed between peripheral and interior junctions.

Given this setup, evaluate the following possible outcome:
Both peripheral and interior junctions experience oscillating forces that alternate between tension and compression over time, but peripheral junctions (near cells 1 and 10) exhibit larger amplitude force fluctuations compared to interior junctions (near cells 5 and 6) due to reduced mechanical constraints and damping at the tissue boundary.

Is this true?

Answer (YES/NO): YES